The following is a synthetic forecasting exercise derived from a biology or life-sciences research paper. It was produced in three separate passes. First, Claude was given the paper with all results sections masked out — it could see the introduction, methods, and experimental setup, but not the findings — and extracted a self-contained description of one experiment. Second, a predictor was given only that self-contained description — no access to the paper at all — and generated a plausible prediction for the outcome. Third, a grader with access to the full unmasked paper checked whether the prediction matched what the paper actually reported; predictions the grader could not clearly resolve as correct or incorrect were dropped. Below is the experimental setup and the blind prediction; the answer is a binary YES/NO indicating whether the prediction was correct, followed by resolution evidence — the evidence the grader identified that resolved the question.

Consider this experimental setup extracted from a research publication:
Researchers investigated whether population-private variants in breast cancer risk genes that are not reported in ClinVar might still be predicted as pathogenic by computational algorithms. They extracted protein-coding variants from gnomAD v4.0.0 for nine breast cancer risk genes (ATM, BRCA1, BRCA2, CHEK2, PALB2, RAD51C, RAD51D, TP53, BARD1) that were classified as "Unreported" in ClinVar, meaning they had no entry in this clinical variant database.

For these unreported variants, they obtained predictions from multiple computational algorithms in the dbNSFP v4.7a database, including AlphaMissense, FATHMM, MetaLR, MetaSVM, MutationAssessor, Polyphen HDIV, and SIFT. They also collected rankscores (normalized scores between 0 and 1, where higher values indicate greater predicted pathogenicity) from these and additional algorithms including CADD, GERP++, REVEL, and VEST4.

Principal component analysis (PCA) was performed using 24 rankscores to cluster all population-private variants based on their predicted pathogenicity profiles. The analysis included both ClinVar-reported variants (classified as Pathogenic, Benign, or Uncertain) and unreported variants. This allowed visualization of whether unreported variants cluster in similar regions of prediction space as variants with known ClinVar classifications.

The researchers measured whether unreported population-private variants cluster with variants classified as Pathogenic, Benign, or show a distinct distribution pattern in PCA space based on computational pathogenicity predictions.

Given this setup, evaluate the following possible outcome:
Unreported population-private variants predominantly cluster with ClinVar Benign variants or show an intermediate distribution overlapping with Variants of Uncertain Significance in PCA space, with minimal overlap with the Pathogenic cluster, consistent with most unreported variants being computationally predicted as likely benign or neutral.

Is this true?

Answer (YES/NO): NO